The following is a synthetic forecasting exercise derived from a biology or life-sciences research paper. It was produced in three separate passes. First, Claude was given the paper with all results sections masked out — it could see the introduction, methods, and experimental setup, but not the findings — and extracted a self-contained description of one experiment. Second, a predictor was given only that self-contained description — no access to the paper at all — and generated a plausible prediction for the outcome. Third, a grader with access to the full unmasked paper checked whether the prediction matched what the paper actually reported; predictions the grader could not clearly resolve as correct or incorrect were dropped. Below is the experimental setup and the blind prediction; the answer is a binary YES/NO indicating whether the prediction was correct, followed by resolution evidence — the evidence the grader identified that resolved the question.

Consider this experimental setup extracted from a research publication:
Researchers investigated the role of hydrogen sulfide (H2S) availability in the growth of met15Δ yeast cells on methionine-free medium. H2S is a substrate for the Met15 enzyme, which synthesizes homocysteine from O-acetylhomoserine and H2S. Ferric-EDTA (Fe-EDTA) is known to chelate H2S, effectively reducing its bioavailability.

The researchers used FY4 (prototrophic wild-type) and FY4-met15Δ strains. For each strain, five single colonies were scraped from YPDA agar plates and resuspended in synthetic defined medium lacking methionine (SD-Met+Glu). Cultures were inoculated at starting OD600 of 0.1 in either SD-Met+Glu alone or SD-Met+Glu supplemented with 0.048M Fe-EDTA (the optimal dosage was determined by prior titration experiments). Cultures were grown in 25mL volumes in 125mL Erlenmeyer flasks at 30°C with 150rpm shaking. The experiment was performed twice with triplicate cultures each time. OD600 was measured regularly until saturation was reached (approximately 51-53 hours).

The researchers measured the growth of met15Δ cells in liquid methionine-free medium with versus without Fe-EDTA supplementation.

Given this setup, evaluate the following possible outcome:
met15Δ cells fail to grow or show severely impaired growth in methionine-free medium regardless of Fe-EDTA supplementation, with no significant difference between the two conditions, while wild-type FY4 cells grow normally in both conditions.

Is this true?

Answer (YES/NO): NO